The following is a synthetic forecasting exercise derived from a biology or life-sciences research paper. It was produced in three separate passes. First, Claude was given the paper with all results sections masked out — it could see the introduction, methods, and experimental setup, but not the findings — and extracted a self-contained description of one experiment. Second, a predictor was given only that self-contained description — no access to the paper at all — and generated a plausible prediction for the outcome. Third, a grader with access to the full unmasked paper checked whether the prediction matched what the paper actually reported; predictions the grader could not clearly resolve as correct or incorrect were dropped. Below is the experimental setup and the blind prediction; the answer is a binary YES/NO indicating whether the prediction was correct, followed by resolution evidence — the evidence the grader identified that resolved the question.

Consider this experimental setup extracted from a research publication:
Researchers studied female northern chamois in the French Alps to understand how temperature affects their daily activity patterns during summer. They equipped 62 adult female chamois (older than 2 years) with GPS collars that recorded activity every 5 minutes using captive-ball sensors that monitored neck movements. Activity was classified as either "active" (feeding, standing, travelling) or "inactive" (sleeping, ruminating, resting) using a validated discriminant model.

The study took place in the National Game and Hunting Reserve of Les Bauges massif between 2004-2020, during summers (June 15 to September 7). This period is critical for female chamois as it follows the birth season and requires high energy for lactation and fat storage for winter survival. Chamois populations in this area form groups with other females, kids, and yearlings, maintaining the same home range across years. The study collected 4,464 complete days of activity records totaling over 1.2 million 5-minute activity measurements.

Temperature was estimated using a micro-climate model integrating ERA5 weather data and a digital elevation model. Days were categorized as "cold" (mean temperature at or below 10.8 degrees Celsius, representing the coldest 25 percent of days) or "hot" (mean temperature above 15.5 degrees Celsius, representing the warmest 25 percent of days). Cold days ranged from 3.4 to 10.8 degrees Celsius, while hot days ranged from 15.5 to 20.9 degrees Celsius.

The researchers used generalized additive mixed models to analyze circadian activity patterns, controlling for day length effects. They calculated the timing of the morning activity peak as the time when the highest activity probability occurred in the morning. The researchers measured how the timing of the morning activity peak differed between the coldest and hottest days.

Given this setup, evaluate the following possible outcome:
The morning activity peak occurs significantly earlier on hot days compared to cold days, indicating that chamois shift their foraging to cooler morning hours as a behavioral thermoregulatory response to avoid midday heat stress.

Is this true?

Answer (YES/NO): YES